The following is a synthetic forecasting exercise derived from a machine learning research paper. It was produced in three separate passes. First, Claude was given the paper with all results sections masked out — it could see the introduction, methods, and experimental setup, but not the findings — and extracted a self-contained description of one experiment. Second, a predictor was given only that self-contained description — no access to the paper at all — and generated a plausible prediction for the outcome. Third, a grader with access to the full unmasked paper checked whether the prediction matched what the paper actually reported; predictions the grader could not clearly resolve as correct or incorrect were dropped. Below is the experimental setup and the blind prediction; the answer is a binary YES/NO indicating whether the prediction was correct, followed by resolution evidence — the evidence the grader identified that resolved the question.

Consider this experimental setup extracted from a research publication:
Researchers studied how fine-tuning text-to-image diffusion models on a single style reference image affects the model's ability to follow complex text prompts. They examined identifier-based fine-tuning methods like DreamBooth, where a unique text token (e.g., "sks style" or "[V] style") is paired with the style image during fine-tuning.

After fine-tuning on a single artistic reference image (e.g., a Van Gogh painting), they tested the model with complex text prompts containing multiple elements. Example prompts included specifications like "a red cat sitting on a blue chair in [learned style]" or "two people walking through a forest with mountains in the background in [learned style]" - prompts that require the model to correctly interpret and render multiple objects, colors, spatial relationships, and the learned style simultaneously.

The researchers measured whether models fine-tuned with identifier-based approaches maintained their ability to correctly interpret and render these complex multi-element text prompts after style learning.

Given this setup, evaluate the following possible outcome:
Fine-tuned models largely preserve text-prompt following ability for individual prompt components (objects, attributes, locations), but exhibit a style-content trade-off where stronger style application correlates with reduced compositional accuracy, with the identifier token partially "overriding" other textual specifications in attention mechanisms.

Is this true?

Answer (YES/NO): NO